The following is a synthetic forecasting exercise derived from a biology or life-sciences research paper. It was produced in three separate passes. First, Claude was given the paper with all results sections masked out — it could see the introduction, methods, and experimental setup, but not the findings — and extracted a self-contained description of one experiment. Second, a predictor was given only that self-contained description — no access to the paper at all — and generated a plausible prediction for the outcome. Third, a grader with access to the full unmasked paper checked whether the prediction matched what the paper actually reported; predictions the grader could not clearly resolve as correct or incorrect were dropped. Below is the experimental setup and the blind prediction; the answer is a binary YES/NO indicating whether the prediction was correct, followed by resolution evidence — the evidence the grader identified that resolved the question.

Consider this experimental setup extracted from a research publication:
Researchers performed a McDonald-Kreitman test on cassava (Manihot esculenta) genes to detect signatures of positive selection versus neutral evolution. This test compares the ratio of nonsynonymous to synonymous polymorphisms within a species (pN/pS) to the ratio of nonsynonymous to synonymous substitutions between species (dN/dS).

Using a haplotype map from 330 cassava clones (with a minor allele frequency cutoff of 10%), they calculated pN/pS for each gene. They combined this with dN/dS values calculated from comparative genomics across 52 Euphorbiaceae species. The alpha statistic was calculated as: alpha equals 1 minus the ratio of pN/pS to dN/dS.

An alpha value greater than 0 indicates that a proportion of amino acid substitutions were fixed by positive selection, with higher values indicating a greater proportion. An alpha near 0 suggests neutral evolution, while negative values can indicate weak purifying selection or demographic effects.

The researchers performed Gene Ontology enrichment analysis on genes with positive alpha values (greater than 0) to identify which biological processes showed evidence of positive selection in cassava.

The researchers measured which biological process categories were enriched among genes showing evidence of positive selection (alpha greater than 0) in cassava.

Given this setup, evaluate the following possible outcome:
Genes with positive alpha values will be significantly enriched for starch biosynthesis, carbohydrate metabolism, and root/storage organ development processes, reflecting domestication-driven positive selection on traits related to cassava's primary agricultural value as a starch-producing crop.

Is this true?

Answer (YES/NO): NO